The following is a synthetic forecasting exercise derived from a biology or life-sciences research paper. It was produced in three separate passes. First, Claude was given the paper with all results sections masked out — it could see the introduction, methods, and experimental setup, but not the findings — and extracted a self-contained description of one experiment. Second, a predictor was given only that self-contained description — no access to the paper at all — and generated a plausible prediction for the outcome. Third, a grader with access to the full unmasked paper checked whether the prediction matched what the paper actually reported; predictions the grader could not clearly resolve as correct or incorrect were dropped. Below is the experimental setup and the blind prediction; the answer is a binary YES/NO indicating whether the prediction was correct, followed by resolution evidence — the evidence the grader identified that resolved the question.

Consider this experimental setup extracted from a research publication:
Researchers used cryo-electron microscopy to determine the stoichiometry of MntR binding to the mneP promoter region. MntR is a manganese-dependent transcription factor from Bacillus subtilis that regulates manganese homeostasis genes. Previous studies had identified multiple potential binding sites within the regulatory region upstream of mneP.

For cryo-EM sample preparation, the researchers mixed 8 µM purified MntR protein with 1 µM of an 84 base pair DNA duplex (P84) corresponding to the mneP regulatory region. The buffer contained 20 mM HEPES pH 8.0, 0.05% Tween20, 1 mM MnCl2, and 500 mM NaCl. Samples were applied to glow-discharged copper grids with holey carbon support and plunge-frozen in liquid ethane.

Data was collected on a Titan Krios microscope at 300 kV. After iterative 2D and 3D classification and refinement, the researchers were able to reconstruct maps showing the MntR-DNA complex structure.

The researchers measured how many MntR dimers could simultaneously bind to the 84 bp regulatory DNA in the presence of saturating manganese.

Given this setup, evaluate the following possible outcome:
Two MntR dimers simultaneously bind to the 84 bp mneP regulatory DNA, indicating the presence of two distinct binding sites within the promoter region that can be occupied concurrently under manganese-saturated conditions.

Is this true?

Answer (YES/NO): NO